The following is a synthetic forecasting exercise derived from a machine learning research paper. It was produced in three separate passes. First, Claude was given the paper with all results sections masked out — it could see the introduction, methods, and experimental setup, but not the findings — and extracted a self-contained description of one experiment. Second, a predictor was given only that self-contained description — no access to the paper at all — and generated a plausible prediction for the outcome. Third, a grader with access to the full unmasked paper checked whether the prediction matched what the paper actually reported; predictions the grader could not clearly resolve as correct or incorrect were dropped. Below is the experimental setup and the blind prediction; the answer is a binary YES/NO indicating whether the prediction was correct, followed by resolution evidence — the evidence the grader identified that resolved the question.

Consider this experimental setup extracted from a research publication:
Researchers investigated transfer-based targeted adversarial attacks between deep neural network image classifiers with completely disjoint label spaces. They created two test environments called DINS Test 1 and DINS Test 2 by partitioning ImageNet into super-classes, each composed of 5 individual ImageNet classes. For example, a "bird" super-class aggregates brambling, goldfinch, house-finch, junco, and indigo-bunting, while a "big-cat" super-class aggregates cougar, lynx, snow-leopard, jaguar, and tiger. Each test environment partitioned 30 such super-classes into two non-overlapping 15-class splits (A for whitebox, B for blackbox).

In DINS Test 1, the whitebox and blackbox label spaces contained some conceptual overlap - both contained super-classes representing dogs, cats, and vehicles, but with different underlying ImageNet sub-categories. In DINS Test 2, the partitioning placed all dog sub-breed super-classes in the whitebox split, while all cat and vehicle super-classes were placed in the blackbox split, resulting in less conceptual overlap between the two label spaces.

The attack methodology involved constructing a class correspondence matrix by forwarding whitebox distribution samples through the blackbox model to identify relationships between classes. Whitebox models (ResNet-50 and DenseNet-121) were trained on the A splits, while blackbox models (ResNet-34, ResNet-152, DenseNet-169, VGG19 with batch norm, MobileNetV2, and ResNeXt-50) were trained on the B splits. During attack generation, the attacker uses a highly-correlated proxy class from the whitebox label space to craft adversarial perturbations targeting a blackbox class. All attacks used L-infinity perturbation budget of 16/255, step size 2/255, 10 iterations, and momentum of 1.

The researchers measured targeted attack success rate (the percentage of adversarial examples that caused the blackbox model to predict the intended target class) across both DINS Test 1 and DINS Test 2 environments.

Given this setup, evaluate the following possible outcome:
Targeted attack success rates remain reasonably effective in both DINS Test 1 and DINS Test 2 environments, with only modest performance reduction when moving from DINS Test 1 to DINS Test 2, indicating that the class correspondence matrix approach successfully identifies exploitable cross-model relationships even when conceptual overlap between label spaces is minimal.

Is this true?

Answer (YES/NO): NO